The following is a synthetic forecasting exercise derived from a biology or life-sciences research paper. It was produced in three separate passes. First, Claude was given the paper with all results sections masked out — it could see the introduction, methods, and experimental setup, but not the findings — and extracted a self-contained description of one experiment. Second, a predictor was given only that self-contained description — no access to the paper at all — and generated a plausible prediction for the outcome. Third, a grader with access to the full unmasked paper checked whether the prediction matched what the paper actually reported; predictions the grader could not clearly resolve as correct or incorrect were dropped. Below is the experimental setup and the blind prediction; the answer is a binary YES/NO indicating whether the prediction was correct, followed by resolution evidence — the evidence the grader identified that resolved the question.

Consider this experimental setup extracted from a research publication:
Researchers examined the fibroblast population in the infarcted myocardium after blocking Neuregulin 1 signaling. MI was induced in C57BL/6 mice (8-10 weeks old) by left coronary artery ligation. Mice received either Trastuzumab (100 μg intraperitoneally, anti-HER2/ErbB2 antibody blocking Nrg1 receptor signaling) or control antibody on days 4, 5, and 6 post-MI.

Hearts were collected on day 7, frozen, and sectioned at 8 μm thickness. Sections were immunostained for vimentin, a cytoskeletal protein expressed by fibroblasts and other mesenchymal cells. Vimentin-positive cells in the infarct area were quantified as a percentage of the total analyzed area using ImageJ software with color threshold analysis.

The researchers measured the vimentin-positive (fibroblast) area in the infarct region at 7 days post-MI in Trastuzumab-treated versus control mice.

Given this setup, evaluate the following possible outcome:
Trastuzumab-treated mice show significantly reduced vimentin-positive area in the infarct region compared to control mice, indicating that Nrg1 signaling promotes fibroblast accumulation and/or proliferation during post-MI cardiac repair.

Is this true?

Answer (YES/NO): NO